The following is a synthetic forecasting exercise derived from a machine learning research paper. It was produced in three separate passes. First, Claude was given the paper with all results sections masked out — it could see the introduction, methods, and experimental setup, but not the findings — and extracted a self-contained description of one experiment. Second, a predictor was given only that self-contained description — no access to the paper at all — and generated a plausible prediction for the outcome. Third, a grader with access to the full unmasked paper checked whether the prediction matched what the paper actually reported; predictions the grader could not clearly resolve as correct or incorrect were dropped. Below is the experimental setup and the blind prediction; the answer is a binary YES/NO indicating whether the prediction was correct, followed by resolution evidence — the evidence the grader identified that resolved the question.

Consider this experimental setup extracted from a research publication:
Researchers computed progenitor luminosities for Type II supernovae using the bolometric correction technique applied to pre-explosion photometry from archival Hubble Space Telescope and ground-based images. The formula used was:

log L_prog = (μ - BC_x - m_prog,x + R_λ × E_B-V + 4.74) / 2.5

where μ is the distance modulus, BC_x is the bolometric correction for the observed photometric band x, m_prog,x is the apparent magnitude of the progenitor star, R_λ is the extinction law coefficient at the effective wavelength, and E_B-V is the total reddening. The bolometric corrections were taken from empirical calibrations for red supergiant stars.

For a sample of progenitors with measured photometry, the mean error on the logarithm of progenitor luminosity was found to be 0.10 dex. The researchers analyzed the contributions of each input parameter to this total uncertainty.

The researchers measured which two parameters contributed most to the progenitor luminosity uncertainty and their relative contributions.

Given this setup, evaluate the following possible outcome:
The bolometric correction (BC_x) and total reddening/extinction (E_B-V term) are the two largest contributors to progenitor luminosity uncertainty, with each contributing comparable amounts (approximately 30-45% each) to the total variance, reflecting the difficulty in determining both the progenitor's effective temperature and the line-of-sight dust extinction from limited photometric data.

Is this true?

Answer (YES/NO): NO